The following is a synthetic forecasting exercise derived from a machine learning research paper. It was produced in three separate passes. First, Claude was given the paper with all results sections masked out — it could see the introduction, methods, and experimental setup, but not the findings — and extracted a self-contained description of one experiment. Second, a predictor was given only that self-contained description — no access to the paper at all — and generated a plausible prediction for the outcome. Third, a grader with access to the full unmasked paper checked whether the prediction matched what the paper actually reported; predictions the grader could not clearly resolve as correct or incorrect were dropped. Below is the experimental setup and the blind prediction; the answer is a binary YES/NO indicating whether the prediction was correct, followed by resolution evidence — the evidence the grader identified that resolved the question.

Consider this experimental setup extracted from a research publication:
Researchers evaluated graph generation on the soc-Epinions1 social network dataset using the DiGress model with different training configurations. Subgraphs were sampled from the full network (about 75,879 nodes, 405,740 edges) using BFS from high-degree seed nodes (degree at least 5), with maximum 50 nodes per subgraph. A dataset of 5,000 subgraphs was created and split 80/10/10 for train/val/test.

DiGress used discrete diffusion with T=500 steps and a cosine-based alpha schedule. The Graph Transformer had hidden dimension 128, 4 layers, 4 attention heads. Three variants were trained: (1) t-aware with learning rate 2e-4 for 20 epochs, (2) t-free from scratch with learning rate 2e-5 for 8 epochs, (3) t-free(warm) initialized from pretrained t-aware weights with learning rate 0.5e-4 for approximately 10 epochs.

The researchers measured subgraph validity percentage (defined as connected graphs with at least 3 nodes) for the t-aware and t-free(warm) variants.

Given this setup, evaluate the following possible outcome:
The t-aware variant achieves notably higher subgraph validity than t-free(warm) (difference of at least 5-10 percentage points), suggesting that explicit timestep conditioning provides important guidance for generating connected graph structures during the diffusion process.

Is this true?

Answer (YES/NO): YES